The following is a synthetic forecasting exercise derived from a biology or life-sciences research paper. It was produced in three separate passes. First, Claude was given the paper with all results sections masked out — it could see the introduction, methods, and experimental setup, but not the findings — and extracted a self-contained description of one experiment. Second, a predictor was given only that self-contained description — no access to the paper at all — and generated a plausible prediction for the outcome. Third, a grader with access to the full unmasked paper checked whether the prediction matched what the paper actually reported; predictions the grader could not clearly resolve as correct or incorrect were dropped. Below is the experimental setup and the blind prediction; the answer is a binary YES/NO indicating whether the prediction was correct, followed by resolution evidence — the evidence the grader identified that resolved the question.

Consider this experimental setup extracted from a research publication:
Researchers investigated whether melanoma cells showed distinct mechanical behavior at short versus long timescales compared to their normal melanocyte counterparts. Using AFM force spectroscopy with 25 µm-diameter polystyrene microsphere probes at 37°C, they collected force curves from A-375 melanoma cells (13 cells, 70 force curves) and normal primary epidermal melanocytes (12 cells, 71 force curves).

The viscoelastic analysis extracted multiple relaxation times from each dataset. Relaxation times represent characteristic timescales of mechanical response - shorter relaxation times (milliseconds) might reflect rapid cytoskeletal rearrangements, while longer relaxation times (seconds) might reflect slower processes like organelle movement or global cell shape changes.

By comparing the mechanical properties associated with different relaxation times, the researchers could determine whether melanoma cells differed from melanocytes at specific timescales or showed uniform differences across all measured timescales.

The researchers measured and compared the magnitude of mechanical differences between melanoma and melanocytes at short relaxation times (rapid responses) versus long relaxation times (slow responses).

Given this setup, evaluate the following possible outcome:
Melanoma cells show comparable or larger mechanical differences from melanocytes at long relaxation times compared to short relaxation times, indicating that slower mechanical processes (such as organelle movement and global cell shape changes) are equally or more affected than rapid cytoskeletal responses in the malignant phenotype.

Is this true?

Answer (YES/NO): YES